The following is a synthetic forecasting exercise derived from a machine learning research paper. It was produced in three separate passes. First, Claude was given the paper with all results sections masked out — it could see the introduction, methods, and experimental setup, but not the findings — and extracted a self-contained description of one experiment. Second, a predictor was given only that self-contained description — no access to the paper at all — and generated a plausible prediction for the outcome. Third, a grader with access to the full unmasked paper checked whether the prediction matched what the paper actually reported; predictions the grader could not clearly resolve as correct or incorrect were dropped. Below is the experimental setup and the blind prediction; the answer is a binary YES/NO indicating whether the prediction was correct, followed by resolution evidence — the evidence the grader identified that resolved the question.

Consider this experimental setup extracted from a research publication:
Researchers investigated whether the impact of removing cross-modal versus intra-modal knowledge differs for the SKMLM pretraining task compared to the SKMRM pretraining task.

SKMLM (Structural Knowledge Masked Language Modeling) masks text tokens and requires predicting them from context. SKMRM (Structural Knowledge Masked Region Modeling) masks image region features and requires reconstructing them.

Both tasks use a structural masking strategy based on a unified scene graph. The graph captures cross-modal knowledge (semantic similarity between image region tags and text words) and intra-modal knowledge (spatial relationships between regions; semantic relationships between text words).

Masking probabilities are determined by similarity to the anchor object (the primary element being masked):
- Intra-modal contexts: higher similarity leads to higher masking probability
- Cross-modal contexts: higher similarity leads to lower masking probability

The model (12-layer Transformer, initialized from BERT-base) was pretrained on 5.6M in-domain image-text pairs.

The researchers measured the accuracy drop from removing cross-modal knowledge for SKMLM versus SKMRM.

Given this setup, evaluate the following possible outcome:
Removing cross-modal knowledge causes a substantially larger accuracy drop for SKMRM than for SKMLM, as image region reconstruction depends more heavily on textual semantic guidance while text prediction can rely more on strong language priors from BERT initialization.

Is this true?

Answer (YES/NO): NO